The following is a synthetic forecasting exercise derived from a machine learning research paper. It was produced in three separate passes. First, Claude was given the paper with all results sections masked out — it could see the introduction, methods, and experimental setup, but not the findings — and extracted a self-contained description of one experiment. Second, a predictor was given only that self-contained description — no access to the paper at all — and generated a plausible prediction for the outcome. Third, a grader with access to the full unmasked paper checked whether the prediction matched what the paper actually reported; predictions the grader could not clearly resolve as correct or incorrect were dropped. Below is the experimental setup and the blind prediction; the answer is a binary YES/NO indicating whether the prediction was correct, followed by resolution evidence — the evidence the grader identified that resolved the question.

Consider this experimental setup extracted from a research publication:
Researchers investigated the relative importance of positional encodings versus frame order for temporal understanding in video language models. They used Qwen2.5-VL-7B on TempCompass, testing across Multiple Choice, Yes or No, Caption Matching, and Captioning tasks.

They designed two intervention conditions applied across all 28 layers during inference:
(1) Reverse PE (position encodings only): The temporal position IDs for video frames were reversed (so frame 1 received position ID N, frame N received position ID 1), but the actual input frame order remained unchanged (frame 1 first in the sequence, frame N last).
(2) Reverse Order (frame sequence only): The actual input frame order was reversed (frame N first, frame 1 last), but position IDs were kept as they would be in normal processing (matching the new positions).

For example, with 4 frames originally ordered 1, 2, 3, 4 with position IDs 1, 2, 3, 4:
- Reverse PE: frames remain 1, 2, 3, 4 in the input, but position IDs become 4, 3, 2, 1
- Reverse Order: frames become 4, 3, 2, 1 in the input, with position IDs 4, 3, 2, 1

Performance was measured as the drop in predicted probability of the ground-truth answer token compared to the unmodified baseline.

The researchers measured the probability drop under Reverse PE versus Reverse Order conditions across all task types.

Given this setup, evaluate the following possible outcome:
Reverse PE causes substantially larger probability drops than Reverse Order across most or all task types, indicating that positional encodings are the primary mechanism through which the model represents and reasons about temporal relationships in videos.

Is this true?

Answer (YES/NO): NO